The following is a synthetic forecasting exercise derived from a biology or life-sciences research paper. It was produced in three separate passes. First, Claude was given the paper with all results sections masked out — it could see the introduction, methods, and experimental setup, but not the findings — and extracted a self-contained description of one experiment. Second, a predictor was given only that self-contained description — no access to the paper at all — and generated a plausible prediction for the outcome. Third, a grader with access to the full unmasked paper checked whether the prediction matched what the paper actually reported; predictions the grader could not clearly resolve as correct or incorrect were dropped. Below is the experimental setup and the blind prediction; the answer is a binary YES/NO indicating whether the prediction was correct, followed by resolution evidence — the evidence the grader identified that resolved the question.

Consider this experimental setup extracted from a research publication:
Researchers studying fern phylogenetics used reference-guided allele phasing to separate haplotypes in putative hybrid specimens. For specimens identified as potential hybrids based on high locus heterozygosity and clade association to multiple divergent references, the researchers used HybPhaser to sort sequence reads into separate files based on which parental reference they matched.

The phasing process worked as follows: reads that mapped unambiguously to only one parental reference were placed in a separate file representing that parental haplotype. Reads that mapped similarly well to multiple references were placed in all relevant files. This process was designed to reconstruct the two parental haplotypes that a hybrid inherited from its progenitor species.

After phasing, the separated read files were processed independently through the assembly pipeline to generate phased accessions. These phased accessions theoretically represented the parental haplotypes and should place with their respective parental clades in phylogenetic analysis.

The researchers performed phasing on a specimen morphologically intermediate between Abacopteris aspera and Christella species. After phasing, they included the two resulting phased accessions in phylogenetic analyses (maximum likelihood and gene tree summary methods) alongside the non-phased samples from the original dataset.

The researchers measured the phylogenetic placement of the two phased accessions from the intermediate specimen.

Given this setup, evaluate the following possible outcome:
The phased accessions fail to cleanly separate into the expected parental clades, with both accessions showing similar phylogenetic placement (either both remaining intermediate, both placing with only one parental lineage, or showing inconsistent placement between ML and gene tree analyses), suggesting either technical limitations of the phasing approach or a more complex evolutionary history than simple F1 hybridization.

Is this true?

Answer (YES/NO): NO